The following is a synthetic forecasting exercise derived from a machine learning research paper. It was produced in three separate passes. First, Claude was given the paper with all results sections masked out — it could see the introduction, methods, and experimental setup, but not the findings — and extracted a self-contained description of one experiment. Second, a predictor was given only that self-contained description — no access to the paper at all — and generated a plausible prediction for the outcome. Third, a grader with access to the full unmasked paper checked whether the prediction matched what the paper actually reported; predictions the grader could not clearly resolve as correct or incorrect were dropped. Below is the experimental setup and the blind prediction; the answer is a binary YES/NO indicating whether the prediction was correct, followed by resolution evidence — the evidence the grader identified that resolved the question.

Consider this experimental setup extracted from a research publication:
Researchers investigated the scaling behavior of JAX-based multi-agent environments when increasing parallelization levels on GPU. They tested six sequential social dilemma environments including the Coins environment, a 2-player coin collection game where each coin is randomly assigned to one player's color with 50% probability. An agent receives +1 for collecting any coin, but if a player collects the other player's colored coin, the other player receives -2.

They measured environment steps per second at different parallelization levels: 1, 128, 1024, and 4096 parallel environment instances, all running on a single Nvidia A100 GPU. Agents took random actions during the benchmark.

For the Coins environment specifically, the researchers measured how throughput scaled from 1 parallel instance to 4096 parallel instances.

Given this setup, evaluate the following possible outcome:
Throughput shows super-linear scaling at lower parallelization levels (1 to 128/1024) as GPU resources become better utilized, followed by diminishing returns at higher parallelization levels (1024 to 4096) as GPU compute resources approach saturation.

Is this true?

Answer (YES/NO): NO